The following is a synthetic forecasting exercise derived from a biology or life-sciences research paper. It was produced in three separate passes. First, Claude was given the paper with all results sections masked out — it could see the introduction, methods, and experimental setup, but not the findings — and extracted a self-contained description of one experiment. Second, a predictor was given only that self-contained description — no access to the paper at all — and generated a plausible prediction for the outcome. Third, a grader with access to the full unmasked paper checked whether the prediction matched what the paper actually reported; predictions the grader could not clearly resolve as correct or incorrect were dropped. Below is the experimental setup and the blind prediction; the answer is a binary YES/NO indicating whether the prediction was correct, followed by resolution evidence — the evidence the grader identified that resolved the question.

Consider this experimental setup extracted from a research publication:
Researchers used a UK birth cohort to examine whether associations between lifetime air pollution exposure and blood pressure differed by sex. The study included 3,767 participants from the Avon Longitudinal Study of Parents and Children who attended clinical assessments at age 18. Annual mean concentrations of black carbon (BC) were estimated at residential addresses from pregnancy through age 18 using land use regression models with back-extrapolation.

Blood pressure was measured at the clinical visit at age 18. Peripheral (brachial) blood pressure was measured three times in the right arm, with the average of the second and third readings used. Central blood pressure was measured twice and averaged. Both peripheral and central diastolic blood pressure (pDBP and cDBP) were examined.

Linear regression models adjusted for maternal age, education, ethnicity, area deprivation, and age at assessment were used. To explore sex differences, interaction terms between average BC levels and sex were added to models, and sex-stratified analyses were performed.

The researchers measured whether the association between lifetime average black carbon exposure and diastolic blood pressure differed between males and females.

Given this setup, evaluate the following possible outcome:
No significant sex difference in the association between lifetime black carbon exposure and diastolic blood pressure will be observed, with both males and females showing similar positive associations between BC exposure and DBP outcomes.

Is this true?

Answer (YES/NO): NO